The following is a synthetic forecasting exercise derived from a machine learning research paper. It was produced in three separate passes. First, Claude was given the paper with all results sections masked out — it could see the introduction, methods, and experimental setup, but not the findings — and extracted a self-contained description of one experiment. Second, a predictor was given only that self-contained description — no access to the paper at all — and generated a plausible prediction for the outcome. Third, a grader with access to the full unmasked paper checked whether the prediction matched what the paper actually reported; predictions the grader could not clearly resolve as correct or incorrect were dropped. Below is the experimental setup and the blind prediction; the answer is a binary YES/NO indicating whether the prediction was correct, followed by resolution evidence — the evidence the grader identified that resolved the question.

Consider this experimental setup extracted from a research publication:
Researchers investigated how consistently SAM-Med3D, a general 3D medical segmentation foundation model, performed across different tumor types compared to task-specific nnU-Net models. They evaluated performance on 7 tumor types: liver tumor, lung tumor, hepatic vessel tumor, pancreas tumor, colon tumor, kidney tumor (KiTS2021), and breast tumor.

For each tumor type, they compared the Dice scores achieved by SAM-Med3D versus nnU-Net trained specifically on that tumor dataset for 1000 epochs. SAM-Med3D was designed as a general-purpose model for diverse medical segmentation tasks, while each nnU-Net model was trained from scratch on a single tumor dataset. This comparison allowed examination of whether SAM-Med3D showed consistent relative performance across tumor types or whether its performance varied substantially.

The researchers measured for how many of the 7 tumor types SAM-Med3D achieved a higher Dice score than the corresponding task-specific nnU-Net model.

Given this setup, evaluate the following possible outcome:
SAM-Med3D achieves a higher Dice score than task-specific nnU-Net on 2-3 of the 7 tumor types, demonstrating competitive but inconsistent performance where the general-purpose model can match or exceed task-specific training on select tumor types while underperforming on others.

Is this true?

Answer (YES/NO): NO